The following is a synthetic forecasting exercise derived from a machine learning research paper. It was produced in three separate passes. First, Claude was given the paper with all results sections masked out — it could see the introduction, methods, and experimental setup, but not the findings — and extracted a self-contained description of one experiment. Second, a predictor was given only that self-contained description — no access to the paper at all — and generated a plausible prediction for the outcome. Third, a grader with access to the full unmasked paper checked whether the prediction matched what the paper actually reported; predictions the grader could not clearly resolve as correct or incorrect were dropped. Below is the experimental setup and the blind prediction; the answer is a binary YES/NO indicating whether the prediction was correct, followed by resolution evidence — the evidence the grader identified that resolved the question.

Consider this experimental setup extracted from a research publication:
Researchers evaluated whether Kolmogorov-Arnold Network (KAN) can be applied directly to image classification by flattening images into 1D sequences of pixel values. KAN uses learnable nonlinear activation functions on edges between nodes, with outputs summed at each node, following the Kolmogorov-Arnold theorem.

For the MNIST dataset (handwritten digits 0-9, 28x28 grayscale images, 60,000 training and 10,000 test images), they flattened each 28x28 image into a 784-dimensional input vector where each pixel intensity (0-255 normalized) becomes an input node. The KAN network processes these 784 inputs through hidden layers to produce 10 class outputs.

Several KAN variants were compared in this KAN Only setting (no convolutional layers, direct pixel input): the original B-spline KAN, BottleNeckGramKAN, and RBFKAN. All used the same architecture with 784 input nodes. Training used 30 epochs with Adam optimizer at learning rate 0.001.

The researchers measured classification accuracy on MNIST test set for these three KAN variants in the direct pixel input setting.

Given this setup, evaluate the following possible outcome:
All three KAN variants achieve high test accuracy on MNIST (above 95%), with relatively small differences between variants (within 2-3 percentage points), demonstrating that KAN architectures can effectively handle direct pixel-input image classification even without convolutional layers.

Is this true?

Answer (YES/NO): YES